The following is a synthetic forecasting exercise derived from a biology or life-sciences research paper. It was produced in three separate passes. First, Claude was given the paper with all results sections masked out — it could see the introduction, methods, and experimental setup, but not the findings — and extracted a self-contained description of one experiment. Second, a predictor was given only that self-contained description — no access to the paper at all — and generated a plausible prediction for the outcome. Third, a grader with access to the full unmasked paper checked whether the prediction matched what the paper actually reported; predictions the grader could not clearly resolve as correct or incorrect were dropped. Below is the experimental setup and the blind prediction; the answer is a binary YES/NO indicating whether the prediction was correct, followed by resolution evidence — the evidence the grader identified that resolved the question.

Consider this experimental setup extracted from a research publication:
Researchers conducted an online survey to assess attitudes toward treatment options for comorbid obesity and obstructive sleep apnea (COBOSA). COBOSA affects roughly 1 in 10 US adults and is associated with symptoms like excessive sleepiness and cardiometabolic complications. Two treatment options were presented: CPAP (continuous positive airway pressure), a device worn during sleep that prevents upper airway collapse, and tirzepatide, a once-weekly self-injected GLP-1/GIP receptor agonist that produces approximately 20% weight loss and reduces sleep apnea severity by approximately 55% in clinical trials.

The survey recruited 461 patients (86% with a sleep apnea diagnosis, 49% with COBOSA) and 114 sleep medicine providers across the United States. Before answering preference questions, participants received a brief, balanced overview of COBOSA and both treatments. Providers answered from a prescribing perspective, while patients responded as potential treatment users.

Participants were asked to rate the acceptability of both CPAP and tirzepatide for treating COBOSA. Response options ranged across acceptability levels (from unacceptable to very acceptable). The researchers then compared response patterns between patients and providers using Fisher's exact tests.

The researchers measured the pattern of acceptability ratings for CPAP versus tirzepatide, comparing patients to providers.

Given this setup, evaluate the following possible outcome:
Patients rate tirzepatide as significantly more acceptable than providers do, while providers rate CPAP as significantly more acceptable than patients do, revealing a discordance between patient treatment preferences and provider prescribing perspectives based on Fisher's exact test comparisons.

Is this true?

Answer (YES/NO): NO